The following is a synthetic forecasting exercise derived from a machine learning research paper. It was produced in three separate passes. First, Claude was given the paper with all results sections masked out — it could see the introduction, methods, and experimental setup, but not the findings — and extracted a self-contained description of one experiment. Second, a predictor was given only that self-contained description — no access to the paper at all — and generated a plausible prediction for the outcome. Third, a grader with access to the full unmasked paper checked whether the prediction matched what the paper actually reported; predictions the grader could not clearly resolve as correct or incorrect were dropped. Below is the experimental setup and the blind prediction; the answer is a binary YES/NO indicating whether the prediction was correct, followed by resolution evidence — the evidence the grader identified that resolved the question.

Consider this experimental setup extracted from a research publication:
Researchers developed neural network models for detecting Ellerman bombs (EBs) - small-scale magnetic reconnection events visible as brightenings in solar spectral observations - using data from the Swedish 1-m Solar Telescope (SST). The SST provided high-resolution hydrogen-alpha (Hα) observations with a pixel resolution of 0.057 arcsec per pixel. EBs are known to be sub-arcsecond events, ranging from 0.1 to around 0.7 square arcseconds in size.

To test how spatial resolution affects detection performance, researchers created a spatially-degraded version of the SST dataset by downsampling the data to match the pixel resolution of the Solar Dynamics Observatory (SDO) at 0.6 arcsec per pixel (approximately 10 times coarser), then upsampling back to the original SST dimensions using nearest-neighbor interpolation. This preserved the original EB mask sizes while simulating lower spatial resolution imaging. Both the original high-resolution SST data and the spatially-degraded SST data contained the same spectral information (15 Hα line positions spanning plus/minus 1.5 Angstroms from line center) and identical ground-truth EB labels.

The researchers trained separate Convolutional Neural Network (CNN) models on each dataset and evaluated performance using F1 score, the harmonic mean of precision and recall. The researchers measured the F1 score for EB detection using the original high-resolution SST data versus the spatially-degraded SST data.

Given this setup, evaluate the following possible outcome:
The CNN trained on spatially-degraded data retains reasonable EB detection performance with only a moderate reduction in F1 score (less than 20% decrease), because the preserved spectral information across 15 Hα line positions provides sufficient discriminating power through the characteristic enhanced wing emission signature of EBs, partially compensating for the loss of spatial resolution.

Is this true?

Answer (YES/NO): NO